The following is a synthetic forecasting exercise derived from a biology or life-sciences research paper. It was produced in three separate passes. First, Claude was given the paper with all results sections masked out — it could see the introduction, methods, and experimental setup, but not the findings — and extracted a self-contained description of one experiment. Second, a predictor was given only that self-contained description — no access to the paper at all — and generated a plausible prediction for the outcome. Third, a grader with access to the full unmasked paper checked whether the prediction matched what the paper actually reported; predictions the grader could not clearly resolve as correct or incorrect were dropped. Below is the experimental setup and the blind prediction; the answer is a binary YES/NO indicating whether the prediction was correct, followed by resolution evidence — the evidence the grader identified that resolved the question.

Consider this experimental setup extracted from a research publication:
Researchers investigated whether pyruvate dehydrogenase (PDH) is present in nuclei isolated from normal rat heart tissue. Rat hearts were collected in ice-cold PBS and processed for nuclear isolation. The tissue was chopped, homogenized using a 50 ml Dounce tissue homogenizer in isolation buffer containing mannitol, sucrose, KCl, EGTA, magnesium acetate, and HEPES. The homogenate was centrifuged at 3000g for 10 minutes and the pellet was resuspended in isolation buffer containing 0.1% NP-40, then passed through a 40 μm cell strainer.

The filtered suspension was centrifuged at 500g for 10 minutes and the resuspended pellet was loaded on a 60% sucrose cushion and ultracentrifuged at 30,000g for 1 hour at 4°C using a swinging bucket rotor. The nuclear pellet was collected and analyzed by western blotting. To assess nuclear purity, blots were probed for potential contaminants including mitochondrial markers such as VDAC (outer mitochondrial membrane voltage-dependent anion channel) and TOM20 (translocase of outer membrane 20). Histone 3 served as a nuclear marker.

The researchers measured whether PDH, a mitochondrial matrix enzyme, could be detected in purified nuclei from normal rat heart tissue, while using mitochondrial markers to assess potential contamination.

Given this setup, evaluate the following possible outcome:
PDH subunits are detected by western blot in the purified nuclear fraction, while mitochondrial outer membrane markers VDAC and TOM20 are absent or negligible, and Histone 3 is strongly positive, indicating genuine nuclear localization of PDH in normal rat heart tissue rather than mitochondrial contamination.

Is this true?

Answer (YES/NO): NO